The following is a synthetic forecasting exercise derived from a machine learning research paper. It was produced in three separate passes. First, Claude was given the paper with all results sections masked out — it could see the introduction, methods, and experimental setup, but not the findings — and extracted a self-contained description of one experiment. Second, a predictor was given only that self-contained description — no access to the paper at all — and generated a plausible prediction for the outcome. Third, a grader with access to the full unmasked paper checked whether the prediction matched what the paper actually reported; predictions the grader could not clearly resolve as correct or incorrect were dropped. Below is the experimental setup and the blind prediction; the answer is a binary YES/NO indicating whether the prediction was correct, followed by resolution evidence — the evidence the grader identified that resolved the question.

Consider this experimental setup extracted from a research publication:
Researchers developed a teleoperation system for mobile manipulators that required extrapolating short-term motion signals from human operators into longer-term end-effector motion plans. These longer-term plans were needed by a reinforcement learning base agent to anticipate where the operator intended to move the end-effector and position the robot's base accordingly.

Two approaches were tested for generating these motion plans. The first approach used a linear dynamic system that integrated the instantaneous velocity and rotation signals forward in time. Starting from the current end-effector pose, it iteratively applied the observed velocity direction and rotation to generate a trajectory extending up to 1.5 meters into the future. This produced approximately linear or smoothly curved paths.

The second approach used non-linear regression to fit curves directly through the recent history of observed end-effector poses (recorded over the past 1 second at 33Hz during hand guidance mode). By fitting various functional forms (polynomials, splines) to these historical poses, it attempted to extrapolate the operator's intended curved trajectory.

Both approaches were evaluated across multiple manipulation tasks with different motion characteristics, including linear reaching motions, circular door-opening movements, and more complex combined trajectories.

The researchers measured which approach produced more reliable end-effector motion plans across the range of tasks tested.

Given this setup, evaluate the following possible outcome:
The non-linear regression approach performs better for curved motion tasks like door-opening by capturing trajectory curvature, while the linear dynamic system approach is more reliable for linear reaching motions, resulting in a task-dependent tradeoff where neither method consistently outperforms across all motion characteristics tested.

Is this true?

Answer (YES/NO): NO